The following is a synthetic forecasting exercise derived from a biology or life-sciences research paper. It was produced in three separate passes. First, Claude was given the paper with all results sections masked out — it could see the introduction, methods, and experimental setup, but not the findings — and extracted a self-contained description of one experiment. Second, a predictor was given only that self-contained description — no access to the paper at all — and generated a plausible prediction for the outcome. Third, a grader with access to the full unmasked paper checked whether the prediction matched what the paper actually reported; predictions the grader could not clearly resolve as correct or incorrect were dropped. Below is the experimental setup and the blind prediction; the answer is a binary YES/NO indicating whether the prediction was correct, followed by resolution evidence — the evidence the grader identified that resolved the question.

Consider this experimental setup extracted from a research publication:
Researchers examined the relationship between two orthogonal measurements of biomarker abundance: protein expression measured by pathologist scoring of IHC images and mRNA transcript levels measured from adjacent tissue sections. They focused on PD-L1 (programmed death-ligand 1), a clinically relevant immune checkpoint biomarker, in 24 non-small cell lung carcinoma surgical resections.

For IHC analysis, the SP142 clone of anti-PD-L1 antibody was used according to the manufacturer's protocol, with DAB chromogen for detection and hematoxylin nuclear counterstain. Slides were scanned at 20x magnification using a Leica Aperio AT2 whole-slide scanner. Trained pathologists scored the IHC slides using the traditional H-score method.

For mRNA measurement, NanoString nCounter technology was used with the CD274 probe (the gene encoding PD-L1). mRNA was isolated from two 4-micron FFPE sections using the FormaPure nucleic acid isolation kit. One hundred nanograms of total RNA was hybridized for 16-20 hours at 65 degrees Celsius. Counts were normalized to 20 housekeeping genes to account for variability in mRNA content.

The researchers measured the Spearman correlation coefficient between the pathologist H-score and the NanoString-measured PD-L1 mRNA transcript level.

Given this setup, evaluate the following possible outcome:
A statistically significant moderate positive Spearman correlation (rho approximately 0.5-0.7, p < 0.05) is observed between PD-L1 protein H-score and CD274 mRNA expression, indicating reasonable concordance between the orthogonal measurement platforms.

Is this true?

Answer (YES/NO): NO